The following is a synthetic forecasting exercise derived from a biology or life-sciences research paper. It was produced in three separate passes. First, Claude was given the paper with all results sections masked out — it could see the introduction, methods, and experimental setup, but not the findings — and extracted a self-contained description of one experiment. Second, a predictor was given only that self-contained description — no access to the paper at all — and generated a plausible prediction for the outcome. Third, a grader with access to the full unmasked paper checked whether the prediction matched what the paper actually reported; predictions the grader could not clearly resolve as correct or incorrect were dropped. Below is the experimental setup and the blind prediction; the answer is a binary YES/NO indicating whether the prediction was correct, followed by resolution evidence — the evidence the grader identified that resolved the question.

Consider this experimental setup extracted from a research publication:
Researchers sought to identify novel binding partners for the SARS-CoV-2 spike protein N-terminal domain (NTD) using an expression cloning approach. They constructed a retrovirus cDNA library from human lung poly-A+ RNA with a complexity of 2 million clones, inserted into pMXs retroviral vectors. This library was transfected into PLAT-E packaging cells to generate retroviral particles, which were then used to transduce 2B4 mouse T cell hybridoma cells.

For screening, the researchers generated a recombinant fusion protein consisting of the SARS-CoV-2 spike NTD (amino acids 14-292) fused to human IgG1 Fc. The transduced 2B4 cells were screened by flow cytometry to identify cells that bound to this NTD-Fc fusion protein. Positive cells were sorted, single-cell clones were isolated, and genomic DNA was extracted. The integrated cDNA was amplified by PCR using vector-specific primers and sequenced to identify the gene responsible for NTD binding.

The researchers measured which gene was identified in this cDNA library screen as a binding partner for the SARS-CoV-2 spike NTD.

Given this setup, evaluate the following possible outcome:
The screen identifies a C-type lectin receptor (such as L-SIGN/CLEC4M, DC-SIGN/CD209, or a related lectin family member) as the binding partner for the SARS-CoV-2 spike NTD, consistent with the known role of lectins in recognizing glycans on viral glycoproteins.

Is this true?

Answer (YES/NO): YES